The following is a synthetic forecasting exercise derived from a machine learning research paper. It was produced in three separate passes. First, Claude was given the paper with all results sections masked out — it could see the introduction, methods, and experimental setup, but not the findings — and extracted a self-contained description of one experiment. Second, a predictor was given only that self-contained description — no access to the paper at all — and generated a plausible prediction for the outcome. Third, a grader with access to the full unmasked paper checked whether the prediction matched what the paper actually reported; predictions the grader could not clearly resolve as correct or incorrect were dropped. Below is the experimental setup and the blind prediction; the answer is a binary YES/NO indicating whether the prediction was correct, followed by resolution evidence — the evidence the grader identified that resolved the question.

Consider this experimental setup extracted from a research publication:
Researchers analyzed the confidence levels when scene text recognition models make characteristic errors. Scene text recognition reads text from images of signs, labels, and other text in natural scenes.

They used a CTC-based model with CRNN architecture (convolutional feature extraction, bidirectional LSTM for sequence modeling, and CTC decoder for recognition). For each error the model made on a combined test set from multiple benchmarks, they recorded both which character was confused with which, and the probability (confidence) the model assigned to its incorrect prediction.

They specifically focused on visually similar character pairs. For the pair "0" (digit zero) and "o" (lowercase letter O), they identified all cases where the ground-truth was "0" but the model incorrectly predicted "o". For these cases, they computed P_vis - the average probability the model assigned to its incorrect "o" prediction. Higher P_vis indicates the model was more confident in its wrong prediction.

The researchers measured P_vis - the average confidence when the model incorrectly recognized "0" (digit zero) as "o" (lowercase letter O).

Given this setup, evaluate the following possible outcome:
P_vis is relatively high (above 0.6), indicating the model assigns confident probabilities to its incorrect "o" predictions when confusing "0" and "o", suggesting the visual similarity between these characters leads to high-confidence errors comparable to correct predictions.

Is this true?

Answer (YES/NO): YES